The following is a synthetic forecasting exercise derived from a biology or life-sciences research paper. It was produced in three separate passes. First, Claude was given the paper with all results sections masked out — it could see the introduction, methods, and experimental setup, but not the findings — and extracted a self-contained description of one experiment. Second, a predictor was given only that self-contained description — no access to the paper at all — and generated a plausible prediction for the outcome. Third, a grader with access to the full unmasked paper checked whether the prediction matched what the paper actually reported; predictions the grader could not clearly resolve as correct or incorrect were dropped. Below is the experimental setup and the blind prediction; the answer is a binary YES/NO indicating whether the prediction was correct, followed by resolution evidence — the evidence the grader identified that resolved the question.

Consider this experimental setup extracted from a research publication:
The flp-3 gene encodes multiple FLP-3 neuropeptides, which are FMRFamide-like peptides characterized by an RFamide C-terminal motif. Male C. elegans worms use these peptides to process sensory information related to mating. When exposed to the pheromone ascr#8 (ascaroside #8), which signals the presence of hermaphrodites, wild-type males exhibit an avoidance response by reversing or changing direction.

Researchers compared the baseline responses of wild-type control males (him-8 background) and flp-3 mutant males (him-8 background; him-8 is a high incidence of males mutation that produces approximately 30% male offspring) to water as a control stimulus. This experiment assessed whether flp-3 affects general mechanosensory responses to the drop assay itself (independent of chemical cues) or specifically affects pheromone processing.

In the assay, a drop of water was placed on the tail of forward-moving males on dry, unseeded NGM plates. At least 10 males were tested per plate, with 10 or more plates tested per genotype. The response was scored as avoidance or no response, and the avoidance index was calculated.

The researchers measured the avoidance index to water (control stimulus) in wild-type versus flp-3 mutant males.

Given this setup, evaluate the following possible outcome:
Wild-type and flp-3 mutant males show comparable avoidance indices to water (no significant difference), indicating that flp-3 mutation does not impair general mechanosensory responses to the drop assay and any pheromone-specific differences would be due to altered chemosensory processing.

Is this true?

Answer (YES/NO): YES